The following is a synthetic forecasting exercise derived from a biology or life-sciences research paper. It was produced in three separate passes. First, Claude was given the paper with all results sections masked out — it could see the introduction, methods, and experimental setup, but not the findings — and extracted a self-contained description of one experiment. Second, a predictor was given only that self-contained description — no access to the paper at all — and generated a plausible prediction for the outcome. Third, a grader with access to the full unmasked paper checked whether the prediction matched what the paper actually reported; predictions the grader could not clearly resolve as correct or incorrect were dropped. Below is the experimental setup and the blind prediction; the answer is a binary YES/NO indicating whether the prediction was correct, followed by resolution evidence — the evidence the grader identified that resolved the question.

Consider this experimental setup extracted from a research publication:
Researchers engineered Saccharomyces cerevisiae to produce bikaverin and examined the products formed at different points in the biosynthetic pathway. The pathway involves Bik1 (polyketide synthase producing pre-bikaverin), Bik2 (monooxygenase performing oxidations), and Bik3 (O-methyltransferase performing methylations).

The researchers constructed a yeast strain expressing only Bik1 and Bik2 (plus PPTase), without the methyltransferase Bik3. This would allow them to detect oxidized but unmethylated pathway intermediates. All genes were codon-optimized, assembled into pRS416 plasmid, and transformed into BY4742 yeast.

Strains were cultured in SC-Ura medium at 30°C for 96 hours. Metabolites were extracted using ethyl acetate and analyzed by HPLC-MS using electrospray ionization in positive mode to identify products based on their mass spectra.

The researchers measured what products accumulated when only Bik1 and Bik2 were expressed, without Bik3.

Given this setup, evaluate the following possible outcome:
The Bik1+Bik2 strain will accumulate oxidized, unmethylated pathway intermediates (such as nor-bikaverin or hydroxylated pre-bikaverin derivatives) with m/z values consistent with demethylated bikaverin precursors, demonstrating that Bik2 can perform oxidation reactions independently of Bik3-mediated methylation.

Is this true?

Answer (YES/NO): YES